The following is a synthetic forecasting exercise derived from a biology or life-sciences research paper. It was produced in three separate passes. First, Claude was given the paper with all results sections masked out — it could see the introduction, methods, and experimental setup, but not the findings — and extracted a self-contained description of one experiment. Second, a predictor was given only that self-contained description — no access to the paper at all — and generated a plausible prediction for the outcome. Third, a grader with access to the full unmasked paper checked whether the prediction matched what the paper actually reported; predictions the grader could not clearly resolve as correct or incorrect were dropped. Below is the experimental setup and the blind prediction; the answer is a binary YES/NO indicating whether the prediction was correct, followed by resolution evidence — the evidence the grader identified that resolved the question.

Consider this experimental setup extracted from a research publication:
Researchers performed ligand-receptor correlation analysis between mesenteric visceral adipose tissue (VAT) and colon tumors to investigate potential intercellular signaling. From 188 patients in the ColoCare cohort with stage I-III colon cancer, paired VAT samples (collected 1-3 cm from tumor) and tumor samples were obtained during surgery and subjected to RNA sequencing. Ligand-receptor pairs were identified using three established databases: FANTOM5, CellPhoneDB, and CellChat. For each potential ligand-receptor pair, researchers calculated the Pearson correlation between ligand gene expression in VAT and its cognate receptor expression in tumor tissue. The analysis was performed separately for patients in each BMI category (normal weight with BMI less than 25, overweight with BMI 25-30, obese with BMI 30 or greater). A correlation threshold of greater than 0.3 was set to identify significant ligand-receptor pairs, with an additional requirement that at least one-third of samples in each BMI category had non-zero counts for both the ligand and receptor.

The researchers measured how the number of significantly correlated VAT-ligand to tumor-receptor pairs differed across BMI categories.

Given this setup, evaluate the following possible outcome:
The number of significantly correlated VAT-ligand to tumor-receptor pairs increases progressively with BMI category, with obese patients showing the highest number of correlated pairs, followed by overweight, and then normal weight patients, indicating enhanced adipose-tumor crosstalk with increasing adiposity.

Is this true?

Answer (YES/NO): NO